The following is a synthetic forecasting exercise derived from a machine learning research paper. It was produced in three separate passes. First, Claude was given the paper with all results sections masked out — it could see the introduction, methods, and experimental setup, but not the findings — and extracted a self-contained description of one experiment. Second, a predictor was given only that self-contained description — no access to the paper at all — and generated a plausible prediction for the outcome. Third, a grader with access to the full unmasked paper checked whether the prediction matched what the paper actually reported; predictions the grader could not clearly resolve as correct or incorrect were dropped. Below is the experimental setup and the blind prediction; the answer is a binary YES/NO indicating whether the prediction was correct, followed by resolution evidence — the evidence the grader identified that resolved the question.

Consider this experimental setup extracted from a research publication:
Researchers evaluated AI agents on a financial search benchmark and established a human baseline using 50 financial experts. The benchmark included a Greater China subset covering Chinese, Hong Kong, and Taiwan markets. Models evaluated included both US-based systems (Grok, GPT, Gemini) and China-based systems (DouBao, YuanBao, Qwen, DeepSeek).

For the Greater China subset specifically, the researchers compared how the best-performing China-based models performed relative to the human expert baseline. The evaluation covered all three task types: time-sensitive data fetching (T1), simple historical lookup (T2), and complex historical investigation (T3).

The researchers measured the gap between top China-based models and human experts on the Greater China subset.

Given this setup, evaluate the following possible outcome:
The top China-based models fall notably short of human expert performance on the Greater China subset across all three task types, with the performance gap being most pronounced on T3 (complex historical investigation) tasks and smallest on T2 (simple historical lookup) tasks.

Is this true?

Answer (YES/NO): NO